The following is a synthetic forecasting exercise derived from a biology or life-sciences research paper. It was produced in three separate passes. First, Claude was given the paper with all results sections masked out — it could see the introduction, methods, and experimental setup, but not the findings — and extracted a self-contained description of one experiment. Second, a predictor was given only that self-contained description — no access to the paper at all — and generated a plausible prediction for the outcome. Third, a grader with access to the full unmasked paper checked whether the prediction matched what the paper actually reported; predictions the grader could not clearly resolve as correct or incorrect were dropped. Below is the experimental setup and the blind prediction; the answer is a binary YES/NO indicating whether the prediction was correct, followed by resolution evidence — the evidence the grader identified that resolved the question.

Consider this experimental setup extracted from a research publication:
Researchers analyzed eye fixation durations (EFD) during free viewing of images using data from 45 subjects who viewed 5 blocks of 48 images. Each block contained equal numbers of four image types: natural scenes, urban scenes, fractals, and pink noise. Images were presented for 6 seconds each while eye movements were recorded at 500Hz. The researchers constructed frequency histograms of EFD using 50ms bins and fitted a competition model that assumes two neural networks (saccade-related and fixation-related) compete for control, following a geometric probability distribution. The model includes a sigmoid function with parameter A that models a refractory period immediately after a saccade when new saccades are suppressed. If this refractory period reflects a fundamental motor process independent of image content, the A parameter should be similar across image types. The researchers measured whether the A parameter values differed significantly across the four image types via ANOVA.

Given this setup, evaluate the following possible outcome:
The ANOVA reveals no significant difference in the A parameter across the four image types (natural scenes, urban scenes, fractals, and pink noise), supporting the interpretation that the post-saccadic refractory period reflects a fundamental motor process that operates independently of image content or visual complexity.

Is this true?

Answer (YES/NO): YES